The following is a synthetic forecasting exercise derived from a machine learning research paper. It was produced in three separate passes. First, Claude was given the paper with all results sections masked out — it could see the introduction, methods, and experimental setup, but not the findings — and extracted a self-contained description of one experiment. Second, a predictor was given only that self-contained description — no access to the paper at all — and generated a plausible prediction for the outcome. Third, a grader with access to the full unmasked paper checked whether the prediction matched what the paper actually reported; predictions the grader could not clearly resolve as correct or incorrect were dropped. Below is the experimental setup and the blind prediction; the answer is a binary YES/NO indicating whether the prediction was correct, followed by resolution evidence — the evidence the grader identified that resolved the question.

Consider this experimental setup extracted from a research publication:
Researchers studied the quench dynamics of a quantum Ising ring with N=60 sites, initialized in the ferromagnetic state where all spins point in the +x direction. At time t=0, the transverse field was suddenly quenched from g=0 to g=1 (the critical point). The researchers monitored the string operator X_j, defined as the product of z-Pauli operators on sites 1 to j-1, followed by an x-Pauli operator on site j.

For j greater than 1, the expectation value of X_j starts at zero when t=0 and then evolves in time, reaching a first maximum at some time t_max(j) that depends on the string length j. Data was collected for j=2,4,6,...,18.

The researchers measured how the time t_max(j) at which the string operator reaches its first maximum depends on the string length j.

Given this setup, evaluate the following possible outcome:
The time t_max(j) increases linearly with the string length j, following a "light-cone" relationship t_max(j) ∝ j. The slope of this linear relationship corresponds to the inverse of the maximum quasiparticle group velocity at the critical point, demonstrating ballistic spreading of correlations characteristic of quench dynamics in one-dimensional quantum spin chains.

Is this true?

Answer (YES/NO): YES